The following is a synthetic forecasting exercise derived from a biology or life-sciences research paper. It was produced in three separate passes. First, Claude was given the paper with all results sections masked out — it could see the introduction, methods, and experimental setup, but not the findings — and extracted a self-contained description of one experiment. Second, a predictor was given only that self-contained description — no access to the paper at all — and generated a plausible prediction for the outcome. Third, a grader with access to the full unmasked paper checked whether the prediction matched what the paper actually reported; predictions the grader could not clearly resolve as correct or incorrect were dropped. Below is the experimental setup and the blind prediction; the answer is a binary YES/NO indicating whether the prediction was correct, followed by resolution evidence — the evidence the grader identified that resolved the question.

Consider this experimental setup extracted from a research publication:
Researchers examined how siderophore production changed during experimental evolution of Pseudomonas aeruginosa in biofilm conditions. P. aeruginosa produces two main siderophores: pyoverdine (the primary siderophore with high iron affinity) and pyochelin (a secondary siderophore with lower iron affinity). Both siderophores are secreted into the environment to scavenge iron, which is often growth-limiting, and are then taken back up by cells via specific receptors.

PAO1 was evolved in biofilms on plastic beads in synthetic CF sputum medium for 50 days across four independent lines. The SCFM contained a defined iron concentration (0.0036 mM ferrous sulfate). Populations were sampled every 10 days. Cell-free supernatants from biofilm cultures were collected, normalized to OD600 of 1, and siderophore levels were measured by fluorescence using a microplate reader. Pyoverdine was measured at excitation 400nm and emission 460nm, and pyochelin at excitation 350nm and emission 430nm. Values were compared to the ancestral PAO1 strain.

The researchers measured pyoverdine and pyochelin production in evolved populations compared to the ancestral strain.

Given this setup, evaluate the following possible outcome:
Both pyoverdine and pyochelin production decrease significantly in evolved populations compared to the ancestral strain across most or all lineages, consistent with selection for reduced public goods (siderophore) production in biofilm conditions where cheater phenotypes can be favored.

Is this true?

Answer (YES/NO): NO